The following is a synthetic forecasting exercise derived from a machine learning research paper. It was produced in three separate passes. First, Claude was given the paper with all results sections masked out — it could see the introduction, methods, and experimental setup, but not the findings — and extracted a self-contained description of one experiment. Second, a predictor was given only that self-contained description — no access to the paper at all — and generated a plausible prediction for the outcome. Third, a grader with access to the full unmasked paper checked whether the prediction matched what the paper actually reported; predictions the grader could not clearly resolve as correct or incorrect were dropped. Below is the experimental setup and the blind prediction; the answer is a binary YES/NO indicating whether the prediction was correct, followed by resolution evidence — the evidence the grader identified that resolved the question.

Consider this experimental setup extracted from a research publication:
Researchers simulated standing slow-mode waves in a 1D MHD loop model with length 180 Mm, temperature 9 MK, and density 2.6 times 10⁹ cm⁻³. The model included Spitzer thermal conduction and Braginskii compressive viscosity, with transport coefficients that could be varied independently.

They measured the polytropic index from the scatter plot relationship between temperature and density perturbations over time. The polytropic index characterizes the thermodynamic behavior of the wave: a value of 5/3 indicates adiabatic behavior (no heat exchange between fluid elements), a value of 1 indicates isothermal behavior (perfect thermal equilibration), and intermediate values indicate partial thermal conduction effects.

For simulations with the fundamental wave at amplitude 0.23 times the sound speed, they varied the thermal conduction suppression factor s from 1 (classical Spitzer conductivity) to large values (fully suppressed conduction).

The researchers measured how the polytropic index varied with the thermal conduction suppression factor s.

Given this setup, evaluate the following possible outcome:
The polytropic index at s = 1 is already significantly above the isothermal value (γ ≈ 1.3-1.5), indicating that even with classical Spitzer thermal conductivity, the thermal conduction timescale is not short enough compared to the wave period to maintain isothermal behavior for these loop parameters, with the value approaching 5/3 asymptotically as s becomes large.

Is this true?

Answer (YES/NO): YES